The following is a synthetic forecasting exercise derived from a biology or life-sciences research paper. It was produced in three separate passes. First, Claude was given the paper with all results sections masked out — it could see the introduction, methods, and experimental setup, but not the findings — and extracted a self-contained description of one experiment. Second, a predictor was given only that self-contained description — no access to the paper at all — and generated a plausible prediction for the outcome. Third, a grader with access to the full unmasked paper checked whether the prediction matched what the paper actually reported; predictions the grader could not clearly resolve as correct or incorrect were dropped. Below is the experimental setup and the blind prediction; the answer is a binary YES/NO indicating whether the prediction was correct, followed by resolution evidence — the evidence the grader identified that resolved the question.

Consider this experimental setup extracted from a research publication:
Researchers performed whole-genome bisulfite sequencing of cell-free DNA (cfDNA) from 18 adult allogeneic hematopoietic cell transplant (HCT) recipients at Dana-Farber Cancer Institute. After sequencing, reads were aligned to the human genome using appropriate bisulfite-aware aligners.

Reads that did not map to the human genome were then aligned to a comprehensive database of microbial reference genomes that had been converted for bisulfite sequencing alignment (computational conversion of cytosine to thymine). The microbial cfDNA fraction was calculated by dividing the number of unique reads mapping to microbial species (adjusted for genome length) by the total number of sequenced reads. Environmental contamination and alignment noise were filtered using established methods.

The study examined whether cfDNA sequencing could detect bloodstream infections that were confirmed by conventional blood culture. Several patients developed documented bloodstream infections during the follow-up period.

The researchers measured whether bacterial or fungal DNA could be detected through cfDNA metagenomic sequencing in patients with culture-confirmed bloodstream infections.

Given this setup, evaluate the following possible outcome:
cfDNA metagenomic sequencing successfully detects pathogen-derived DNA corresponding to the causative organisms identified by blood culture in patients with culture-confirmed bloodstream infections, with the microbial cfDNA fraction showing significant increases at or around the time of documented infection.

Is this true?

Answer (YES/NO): NO